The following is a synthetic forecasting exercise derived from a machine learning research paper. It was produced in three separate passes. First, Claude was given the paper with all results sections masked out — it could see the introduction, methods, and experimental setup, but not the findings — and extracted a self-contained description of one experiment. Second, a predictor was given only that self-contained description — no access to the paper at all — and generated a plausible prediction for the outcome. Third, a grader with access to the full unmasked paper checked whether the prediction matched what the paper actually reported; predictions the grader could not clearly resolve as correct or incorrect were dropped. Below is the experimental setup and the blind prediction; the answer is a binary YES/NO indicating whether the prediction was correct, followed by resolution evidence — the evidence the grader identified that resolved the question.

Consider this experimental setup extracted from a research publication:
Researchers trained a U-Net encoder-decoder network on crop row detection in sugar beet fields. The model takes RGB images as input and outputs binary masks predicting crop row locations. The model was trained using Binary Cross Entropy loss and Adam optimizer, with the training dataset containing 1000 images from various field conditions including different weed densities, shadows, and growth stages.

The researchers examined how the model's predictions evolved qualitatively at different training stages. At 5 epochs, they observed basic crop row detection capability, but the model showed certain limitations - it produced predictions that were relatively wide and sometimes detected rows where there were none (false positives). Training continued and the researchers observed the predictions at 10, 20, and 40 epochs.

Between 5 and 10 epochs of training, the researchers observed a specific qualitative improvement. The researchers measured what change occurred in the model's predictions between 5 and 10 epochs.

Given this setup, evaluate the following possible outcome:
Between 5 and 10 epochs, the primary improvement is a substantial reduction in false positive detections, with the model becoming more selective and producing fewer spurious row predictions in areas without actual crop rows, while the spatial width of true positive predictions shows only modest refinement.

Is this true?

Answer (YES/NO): YES